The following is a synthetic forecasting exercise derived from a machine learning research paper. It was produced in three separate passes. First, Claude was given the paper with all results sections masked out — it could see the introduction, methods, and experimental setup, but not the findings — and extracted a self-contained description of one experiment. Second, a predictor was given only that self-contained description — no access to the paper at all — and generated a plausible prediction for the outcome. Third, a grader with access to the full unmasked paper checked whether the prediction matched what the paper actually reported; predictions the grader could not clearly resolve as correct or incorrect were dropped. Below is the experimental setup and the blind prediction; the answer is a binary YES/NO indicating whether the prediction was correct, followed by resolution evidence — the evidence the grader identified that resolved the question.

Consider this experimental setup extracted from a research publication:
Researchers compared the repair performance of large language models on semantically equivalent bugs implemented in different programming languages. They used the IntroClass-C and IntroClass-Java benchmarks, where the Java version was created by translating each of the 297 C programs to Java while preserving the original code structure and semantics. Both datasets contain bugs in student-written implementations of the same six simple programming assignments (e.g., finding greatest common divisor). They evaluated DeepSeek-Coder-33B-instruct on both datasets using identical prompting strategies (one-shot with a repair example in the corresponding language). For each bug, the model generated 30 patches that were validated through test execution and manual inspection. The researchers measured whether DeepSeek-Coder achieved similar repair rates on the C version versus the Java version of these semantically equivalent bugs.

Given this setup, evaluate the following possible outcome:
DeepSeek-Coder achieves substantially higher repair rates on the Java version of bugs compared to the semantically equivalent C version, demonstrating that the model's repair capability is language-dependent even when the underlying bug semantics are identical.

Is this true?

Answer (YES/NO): NO